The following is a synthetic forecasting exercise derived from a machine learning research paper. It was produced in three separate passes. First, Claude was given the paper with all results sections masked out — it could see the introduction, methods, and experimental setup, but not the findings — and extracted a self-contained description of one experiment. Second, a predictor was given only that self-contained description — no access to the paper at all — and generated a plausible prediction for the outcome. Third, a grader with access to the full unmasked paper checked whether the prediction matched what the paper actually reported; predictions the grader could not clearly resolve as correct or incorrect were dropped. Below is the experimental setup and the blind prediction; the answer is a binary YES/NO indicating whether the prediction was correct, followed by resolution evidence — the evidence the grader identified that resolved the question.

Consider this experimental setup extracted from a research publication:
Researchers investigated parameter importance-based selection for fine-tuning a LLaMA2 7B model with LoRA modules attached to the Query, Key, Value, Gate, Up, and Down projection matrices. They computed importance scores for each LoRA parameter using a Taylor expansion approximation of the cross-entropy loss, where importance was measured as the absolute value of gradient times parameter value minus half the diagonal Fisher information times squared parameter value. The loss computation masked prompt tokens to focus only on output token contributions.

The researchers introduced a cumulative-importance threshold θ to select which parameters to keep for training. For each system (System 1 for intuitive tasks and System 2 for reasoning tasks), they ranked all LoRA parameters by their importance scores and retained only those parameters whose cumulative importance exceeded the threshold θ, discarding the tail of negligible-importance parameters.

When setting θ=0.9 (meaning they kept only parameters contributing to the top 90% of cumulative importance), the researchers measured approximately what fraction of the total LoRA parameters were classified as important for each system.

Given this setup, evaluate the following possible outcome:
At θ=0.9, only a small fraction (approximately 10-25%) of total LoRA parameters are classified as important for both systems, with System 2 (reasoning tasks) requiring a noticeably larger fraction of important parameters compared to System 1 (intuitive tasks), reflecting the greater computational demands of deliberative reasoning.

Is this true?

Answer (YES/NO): NO